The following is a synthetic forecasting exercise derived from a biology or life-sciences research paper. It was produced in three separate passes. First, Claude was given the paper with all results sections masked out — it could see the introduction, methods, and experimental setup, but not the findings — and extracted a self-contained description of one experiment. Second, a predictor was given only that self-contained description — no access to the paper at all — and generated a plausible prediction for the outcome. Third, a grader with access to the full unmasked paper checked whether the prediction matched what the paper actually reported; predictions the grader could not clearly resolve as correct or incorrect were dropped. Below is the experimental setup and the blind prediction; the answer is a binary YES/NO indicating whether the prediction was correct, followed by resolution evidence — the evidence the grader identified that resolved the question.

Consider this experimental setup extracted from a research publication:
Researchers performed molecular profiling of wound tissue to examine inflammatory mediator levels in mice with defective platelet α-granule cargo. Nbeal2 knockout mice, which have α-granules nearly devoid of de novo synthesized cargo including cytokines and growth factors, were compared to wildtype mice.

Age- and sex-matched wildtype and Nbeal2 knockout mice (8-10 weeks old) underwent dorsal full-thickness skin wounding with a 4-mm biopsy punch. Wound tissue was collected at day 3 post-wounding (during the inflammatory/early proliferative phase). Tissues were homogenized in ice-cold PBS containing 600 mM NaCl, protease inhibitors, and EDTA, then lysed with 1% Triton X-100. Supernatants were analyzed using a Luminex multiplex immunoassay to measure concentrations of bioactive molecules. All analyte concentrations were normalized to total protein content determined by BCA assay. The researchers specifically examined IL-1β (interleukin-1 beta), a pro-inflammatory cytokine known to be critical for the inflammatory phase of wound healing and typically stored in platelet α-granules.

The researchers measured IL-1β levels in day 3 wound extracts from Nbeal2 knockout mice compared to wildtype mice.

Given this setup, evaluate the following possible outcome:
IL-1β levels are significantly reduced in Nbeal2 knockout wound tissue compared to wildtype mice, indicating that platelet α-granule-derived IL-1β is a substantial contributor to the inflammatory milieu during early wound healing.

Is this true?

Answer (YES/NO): NO